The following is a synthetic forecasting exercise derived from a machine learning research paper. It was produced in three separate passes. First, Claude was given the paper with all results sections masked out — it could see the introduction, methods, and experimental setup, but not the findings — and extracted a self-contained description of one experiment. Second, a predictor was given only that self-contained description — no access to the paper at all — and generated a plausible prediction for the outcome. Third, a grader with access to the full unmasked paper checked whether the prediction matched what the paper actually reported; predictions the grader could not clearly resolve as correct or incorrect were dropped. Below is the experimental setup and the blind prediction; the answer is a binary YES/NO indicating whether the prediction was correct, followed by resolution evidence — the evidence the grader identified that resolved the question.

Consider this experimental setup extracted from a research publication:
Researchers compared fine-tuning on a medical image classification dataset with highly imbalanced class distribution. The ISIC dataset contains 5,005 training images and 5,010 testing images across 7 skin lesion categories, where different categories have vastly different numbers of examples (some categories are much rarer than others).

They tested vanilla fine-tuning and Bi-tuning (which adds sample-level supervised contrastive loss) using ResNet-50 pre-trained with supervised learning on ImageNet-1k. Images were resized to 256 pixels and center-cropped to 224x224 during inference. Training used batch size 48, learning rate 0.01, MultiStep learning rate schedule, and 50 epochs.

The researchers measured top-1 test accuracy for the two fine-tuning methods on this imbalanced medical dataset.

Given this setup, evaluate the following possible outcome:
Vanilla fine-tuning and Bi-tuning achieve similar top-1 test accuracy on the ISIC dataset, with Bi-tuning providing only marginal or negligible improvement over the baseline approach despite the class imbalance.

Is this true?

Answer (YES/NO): YES